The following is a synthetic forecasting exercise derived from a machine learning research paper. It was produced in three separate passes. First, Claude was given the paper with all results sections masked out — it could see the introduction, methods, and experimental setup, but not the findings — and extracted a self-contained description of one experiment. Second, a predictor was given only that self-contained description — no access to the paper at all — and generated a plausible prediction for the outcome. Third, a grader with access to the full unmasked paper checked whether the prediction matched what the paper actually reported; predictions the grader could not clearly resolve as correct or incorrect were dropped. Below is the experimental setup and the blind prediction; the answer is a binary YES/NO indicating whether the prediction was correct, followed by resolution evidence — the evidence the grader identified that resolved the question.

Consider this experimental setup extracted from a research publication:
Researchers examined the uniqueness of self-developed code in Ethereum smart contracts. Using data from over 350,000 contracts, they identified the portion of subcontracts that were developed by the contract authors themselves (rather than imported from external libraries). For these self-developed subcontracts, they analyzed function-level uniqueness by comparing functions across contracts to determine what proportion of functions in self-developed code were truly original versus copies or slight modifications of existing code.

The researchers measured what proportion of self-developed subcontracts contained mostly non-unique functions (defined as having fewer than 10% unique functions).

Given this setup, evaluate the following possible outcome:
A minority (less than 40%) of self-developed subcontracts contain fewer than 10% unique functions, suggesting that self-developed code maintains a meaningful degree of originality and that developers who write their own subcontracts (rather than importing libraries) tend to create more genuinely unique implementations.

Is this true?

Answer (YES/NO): NO